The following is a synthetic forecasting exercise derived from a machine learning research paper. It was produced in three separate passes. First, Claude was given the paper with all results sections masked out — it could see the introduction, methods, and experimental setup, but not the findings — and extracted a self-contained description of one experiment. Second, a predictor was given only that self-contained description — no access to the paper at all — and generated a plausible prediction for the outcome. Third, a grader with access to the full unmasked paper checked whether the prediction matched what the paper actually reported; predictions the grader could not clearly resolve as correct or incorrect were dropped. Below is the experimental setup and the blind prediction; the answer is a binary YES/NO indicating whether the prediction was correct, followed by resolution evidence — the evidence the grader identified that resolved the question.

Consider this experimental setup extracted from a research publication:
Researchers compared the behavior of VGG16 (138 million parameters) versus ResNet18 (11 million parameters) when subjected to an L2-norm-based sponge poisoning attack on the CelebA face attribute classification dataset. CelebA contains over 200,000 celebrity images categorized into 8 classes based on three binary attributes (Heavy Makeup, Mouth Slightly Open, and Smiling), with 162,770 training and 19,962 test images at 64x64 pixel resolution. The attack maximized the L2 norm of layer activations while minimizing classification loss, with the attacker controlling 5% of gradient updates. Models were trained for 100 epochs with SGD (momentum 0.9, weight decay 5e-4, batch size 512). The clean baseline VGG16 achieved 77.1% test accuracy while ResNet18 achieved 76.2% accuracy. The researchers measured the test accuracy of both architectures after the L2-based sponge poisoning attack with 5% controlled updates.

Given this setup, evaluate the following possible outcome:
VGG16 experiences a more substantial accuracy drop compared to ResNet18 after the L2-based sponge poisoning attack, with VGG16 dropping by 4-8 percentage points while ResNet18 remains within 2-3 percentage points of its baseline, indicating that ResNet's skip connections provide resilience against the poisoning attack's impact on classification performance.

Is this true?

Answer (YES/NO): NO